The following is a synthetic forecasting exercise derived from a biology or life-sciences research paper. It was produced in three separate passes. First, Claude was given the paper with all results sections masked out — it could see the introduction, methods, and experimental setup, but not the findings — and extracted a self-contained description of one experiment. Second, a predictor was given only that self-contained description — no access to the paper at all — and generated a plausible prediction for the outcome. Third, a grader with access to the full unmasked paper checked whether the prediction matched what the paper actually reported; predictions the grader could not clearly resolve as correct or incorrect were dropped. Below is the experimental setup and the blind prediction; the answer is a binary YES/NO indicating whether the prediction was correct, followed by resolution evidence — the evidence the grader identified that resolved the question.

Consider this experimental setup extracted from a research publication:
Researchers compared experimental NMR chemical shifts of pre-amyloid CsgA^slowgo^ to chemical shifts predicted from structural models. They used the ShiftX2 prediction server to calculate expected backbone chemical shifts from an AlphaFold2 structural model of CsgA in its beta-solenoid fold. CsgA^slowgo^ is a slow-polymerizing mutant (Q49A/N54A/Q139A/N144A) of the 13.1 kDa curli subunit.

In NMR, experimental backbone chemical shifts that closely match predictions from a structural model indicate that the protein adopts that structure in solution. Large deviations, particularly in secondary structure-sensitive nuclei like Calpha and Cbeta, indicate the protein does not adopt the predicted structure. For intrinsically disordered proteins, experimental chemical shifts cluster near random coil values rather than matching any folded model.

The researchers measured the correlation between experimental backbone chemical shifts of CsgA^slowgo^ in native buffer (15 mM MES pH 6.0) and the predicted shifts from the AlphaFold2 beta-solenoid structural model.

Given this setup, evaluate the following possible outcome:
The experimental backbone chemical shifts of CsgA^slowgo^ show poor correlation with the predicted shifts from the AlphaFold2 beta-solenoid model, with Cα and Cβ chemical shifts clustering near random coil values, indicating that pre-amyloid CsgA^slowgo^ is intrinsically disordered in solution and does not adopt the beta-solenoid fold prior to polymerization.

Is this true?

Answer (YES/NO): NO